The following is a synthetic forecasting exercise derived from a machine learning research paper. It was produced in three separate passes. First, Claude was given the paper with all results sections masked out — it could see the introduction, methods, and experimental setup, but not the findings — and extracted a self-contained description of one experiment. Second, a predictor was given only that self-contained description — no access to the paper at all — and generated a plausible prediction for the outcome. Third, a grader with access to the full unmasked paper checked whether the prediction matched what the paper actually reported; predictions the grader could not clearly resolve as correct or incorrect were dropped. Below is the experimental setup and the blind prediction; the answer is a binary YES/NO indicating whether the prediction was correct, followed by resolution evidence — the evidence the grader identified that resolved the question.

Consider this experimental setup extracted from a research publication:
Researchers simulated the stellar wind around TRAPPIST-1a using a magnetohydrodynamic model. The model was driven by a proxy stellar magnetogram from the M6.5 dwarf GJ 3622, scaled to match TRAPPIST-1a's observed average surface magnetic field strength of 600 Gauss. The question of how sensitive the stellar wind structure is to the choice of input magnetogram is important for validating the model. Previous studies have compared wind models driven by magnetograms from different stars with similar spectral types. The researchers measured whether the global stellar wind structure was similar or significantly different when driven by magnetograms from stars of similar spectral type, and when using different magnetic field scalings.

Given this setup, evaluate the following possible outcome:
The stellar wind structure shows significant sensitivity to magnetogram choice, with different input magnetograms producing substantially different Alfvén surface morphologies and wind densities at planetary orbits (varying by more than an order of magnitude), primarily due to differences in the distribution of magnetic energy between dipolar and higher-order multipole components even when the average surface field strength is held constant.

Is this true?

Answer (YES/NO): NO